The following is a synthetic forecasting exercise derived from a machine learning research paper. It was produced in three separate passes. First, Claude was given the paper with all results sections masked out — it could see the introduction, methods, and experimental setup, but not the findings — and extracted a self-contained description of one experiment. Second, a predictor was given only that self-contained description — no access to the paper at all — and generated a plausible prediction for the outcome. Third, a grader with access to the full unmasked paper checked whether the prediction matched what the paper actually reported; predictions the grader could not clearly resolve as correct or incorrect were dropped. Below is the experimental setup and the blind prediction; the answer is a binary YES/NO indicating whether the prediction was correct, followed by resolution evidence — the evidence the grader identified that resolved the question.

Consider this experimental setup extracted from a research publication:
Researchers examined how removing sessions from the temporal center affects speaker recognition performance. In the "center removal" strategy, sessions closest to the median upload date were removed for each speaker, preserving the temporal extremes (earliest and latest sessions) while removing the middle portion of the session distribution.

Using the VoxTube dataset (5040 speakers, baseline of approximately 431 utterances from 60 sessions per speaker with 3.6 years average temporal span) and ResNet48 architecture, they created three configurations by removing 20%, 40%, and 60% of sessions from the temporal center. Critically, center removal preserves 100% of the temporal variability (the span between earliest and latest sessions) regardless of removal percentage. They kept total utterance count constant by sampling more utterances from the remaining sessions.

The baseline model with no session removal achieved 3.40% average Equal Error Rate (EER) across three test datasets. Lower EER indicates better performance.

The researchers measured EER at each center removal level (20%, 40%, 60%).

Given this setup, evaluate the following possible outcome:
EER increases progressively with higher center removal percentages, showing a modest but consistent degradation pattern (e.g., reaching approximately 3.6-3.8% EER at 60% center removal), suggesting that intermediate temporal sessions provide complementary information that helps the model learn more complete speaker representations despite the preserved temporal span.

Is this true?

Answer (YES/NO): NO